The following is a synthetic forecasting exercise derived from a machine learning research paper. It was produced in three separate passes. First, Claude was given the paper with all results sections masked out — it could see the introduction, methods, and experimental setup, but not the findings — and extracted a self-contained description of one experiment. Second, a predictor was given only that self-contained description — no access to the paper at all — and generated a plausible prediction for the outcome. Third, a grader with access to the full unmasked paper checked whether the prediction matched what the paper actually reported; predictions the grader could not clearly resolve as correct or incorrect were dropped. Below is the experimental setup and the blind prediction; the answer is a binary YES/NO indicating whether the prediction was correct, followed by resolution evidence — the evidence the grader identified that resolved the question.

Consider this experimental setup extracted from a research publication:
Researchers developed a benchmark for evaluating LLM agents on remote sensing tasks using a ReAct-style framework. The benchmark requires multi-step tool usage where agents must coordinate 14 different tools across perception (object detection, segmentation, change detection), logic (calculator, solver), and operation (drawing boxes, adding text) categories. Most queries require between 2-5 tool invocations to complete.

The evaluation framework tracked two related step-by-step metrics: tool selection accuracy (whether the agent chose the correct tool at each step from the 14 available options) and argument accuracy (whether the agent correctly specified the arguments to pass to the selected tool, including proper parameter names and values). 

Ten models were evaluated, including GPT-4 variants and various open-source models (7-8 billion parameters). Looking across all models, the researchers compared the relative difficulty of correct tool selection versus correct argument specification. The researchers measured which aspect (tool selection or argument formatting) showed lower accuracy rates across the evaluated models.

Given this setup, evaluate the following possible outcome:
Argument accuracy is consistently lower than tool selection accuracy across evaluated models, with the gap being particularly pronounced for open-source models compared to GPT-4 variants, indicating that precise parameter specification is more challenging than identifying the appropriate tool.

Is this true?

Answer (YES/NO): YES